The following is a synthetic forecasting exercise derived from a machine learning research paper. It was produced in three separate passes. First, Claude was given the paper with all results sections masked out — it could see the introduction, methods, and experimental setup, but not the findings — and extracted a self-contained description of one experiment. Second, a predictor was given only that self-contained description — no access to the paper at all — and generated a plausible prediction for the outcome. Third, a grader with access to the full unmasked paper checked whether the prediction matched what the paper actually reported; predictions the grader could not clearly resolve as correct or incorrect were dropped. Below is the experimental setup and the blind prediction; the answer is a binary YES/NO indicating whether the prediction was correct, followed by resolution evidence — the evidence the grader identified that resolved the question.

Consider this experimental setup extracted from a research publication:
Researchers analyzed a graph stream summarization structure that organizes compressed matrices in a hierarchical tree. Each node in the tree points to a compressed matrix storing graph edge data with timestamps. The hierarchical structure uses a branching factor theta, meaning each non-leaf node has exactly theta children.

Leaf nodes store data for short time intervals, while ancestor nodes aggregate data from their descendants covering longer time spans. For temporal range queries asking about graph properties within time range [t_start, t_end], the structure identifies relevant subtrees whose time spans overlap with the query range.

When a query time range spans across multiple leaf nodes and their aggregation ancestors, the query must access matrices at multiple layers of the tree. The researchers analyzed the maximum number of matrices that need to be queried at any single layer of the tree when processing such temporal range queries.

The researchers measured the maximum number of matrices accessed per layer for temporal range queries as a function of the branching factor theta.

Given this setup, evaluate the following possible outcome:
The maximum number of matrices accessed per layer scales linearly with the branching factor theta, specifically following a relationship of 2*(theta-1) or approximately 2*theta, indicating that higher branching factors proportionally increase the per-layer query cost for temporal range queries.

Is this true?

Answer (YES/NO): YES